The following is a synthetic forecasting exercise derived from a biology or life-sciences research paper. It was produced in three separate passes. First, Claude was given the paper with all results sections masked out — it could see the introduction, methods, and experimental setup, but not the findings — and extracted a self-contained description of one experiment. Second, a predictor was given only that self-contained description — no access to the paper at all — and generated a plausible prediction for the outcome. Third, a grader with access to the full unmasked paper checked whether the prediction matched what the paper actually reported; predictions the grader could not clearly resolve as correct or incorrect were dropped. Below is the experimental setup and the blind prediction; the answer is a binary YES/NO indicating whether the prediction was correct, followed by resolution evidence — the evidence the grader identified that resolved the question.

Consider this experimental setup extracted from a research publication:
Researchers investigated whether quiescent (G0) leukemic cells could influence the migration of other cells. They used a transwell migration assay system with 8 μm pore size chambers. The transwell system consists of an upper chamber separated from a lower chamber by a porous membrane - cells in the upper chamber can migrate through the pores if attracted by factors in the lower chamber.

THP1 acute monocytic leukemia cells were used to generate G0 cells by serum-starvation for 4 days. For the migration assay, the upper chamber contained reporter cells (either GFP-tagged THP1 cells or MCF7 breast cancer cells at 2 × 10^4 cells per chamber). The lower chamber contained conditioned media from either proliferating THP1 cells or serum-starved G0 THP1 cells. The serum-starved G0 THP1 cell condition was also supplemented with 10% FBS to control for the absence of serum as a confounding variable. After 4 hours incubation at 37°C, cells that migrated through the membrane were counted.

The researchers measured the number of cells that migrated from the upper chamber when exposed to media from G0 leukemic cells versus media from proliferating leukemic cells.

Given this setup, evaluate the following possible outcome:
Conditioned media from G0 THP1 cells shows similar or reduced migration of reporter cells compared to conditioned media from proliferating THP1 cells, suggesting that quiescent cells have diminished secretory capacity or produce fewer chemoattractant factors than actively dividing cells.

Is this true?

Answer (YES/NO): NO